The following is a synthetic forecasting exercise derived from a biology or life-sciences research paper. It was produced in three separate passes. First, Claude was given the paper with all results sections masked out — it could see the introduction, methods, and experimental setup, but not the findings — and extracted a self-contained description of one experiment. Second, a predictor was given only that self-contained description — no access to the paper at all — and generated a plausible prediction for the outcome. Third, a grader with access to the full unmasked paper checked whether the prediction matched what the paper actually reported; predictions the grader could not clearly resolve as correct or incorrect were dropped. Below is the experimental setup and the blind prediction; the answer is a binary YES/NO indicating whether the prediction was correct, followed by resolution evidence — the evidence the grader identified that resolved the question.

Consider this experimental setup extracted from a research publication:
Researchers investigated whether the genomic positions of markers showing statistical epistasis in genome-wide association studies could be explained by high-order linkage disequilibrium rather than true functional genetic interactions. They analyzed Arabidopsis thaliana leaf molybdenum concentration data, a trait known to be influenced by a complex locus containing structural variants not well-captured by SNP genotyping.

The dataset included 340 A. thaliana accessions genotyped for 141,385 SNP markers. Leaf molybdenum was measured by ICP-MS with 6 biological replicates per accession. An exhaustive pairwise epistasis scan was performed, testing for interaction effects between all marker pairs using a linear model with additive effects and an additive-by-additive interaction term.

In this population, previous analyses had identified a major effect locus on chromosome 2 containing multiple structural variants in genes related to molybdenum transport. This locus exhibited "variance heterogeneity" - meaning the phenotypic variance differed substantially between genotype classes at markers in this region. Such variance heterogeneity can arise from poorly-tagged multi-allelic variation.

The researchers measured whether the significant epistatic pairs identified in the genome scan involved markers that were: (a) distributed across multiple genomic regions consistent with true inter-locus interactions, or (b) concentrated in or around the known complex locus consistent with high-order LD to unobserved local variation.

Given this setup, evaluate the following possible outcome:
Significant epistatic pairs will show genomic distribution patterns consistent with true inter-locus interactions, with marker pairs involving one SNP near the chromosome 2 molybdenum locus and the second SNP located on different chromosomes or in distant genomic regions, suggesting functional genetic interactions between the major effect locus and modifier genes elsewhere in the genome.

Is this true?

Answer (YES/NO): NO